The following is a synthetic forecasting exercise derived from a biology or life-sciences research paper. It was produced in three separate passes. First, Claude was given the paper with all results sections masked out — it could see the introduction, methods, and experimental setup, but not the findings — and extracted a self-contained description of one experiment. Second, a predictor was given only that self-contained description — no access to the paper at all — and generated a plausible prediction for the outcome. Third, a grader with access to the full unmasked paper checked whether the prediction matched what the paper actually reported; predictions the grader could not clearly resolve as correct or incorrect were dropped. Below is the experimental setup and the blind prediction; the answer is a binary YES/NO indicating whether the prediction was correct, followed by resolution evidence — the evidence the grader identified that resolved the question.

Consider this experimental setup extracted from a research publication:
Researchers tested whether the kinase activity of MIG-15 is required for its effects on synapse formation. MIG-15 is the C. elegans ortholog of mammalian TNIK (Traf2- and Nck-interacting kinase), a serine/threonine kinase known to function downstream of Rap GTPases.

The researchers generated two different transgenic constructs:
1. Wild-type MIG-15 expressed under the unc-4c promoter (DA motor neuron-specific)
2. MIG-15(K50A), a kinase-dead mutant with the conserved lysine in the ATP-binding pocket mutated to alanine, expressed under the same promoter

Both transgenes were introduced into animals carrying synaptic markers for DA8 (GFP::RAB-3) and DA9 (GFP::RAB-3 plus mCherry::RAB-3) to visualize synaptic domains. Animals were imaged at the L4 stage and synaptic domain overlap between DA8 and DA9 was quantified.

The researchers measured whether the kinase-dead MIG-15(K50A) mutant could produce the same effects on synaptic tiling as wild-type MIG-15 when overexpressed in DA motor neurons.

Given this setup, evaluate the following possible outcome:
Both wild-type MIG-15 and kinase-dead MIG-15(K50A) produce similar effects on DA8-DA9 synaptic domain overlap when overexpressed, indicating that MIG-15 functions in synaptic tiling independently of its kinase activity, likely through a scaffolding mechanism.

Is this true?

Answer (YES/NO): NO